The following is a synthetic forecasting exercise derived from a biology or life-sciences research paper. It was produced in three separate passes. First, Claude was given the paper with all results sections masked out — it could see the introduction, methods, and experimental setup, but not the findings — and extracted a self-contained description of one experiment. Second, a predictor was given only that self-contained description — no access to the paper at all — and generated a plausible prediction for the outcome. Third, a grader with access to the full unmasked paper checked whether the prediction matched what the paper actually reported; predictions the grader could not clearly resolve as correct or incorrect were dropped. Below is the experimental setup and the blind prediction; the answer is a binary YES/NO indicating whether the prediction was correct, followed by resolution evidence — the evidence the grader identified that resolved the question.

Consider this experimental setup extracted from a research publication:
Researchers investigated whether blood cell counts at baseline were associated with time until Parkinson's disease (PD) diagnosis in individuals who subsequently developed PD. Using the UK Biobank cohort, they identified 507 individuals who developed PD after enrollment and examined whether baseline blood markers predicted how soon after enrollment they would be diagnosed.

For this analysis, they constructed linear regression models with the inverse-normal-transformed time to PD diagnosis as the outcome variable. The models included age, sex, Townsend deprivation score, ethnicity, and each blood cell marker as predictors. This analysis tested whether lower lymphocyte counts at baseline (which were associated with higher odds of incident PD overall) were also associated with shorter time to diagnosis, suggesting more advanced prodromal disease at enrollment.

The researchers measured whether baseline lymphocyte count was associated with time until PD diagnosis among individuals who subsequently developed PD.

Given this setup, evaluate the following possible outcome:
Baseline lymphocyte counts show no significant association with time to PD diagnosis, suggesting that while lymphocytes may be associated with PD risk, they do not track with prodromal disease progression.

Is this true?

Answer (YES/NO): YES